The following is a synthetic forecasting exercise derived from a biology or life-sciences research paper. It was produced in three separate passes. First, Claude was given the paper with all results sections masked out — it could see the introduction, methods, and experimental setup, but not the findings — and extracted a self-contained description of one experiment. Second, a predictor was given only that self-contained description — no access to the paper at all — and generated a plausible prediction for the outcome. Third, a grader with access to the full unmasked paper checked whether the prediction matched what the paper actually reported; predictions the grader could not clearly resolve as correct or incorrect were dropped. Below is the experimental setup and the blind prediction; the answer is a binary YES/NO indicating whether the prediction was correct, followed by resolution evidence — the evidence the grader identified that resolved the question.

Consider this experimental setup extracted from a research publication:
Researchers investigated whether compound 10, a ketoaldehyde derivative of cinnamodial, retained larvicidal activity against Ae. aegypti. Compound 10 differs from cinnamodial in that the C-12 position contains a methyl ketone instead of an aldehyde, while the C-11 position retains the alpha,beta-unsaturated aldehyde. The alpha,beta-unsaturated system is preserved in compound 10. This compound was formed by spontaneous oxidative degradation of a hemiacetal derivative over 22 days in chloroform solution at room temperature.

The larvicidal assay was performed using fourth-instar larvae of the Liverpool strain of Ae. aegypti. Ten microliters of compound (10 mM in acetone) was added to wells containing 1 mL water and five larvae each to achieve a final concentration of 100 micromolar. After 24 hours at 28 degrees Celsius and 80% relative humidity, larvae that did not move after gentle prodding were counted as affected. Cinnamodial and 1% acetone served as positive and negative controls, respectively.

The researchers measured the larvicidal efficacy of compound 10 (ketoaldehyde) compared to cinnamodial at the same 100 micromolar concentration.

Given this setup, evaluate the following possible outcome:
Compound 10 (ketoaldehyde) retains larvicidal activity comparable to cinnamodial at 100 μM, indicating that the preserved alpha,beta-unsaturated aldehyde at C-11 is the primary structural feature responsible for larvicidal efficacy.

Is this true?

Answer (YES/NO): NO